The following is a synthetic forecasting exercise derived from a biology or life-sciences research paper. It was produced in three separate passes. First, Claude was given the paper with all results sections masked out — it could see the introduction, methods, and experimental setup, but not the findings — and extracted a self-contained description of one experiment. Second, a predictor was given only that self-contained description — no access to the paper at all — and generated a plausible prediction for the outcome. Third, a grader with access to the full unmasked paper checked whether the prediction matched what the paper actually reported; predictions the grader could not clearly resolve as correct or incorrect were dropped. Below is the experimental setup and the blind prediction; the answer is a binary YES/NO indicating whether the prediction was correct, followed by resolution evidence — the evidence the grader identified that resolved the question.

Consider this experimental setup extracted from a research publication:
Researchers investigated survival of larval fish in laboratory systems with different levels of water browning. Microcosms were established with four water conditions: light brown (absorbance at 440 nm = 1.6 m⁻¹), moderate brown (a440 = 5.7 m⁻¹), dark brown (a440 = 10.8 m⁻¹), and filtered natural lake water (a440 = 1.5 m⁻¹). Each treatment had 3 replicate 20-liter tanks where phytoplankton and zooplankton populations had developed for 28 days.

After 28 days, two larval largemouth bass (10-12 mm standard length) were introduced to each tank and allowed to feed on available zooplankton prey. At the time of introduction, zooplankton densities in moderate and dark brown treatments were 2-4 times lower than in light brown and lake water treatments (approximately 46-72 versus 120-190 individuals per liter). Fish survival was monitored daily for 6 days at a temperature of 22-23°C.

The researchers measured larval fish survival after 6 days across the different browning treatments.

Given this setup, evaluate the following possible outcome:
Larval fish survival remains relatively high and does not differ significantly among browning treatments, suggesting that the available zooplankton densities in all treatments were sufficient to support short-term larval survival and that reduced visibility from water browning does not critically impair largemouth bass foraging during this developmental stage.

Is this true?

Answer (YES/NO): NO